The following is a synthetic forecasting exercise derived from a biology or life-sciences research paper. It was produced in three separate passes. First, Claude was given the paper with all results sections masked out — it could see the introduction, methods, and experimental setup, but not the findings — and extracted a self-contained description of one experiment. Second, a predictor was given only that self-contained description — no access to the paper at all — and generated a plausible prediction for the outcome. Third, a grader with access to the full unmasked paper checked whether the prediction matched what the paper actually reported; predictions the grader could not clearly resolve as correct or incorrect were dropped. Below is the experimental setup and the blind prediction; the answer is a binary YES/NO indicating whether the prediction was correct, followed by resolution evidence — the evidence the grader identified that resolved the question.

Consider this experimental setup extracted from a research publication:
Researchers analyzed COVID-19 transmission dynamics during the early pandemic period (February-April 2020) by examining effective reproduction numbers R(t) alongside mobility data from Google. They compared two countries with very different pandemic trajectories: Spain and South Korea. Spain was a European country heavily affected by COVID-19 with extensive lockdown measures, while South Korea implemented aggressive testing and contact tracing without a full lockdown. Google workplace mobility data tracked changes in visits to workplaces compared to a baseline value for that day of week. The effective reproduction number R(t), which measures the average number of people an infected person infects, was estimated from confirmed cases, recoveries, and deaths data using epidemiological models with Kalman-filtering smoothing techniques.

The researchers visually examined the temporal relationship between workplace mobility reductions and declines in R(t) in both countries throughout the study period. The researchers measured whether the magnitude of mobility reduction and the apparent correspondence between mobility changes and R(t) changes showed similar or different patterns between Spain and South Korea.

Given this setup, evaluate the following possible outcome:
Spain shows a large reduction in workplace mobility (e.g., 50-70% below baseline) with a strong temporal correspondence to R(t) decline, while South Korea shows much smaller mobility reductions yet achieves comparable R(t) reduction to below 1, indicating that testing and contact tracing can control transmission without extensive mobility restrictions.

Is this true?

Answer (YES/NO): YES